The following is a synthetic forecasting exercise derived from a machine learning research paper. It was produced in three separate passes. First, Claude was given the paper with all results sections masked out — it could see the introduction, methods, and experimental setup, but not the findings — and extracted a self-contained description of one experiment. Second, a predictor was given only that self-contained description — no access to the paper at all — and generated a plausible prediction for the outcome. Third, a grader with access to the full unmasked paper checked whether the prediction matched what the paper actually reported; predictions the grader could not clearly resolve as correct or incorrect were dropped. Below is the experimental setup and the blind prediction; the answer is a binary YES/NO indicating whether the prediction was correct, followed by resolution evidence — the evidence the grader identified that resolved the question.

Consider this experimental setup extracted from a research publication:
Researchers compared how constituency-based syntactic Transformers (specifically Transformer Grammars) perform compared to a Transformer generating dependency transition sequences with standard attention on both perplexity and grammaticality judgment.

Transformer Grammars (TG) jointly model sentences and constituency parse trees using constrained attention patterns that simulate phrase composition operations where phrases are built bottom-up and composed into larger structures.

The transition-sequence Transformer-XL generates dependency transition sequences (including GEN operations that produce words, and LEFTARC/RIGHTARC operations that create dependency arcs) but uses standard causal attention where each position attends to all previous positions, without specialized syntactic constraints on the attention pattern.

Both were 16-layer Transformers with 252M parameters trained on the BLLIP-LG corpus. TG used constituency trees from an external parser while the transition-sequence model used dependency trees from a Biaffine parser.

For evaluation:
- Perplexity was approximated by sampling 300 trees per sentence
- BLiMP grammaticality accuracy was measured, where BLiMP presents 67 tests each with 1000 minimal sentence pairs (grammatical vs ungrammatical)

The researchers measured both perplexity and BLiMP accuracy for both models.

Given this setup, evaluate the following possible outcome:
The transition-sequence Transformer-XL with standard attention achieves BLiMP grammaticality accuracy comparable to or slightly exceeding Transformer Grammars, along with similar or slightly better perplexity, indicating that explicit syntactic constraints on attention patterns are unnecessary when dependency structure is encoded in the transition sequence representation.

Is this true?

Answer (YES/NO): NO